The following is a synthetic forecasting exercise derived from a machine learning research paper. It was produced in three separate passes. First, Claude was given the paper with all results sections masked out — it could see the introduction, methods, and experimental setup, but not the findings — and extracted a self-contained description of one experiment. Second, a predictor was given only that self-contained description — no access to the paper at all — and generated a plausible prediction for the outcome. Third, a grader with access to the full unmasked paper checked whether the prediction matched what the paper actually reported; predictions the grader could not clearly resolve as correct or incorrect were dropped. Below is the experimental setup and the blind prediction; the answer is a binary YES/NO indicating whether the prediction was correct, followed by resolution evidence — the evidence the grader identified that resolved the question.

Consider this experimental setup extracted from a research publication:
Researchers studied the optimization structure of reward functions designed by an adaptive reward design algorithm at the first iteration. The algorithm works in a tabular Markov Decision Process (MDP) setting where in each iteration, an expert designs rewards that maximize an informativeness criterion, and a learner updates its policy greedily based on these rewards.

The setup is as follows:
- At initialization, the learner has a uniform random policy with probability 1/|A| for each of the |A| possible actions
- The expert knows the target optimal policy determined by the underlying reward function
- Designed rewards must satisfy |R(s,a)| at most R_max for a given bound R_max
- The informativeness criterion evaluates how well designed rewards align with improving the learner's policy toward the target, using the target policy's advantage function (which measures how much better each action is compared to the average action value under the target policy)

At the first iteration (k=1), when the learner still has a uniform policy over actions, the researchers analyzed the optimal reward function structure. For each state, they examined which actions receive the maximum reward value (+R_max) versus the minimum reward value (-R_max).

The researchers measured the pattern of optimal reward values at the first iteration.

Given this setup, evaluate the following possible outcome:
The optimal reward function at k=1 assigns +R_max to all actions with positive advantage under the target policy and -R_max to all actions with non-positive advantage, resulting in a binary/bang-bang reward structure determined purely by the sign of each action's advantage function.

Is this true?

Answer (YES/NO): NO